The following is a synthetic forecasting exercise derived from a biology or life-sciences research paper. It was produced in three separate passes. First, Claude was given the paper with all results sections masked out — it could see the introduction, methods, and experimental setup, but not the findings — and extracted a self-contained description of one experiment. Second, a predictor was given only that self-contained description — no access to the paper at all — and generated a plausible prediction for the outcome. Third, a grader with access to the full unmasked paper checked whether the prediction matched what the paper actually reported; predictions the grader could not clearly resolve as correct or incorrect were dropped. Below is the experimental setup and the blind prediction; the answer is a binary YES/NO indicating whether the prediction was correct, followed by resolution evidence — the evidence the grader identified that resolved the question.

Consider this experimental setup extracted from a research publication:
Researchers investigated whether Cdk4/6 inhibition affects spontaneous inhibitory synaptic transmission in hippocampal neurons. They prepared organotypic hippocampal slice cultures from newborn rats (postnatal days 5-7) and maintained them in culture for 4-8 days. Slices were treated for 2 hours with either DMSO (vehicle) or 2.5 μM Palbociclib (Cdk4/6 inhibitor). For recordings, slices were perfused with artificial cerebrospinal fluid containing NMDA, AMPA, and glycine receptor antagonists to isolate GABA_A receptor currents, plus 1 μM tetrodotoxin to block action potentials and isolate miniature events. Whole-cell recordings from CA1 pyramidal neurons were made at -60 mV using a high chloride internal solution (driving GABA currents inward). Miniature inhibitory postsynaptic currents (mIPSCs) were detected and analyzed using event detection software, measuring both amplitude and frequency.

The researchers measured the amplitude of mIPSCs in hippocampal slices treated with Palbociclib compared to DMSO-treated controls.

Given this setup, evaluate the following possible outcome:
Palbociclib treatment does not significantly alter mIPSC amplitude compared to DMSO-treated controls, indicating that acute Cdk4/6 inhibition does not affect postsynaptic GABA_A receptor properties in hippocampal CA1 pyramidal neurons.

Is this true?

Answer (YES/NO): NO